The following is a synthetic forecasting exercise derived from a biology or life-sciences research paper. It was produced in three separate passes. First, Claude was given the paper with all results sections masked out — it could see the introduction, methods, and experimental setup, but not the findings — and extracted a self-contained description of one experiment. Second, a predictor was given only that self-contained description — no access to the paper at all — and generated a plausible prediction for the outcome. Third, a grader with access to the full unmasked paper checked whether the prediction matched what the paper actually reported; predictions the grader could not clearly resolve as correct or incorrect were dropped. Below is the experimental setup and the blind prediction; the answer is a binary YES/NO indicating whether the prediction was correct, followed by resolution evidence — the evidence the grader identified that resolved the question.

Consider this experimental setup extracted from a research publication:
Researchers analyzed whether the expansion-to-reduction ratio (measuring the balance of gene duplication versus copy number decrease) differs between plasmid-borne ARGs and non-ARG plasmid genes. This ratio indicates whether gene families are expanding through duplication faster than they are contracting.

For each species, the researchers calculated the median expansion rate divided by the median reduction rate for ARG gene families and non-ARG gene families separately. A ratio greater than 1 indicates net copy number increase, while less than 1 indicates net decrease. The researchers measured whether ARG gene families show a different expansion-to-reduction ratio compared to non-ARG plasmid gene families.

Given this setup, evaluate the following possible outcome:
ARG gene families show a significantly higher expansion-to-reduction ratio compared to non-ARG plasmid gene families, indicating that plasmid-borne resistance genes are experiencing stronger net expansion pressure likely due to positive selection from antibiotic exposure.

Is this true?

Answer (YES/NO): NO